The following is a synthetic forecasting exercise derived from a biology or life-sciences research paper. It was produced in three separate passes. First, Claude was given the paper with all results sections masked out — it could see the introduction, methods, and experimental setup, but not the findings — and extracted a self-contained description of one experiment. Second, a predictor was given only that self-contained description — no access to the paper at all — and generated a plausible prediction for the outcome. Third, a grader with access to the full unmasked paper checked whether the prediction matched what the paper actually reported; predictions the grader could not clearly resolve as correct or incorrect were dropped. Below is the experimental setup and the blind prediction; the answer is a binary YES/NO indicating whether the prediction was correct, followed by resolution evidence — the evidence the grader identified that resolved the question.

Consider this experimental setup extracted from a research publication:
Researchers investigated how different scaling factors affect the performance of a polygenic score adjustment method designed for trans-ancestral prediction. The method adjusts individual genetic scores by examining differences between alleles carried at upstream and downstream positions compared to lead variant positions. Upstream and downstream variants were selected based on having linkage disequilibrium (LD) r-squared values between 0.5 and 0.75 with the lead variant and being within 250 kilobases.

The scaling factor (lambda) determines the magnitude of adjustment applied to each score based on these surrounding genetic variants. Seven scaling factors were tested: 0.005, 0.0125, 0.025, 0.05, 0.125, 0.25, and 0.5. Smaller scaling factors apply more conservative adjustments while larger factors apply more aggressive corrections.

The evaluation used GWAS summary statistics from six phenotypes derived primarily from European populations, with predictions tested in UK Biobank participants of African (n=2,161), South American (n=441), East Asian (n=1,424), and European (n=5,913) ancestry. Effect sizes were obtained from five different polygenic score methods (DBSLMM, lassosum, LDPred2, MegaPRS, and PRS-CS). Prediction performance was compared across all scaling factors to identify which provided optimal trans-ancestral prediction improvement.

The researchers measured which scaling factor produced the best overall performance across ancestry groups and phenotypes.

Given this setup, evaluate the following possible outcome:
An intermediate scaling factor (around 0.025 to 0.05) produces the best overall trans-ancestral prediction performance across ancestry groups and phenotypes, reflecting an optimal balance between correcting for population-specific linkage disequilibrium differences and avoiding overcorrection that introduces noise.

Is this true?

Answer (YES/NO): YES